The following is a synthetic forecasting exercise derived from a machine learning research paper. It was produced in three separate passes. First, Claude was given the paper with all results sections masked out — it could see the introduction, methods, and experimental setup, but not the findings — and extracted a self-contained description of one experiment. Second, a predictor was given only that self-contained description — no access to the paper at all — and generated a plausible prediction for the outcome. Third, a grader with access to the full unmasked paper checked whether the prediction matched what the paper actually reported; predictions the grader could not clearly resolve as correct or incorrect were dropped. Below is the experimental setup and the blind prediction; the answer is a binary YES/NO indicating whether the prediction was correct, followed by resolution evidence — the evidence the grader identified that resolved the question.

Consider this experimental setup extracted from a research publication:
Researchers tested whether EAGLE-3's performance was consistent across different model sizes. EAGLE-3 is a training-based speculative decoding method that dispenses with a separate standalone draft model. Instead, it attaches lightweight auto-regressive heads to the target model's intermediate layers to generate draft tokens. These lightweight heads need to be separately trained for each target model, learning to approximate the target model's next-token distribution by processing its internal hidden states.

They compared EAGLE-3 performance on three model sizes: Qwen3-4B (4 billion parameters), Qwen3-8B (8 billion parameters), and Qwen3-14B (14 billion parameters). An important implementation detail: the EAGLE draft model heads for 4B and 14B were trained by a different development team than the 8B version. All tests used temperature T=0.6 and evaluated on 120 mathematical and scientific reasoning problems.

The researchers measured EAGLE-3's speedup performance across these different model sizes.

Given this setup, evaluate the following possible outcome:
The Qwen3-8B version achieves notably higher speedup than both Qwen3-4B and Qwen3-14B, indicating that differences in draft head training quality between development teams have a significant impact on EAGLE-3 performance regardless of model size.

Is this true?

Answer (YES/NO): YES